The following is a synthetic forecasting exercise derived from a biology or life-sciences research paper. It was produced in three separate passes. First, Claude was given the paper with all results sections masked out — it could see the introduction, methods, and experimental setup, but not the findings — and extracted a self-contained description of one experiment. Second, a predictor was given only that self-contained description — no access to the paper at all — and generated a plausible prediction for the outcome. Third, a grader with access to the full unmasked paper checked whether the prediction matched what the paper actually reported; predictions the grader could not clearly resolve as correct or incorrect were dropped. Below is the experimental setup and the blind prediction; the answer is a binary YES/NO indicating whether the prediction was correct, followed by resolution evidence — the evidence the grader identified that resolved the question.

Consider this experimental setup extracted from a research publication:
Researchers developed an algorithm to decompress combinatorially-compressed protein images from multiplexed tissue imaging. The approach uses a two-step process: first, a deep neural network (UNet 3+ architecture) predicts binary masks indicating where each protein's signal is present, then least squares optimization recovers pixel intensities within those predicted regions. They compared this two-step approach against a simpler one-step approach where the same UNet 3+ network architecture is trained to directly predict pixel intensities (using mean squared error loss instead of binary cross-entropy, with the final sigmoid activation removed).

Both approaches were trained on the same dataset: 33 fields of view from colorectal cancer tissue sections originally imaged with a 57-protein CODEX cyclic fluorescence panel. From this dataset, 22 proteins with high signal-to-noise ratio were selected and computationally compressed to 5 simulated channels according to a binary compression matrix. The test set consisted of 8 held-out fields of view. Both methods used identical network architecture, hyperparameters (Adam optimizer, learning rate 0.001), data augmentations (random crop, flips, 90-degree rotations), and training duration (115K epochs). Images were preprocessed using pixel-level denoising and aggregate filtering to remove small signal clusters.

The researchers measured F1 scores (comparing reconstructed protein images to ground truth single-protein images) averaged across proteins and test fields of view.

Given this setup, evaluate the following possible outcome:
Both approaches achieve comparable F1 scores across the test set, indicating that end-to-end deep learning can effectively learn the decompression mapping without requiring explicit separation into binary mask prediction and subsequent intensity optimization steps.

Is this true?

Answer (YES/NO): NO